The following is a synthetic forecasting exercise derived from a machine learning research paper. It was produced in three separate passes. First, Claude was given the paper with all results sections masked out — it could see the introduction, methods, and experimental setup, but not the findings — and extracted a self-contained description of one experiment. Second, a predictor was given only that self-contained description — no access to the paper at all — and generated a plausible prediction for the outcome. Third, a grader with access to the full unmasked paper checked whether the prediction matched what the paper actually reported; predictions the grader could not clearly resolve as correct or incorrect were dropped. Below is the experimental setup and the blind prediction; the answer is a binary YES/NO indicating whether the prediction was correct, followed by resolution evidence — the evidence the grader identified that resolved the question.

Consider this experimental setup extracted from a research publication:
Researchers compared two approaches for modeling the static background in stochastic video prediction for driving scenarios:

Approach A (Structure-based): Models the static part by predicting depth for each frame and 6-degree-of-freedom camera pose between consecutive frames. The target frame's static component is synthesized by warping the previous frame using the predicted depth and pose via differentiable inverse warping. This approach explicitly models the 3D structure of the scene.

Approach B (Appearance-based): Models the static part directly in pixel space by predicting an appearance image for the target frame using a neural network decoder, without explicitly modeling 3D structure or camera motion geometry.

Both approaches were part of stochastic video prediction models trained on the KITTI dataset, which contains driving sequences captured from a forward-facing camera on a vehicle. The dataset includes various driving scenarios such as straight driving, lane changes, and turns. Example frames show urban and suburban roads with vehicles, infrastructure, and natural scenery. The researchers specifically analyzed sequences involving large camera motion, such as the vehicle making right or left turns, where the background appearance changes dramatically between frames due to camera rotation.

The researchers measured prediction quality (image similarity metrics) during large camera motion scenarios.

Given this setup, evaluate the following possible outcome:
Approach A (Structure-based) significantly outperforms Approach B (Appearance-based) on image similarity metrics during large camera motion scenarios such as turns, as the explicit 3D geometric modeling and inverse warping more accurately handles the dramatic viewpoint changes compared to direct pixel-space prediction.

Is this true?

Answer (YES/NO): YES